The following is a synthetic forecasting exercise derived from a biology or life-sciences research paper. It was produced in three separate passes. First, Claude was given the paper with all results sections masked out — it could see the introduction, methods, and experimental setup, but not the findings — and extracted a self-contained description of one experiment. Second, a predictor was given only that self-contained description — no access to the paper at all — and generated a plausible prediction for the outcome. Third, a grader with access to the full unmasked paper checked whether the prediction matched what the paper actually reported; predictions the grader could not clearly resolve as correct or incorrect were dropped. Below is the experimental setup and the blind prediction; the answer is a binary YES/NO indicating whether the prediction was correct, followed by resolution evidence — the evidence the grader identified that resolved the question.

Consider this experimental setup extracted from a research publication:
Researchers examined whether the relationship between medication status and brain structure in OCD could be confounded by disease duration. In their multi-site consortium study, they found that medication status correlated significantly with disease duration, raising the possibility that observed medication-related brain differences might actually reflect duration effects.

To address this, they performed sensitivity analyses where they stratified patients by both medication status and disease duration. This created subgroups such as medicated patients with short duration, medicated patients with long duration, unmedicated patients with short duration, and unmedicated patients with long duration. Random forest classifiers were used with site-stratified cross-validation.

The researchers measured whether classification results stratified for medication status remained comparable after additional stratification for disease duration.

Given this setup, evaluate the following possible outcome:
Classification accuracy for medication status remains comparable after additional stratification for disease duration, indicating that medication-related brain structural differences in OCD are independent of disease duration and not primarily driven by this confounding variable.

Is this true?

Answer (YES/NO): YES